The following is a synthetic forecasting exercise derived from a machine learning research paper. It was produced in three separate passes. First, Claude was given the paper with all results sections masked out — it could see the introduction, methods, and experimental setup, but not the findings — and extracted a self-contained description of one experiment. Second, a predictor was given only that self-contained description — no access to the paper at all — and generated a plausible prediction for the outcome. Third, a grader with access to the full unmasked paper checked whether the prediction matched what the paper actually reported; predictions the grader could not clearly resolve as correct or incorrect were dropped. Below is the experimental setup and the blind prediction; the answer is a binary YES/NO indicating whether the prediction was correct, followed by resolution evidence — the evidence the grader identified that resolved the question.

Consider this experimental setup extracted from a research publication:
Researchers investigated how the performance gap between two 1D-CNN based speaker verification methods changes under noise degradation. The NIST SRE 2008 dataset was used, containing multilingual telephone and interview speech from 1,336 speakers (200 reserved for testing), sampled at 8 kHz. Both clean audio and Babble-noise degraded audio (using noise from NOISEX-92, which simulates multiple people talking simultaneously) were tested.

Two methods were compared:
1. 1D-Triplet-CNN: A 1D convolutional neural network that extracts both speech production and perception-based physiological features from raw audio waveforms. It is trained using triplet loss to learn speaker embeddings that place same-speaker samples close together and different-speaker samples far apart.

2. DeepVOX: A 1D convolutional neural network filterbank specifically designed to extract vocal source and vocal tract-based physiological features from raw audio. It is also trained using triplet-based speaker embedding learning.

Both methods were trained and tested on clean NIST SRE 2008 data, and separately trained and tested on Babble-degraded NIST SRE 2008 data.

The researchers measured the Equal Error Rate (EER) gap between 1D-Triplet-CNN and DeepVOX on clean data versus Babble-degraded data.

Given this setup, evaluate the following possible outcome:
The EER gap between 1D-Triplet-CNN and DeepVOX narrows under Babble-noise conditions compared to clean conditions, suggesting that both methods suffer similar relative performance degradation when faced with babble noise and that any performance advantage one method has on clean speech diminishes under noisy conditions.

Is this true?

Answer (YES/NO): NO